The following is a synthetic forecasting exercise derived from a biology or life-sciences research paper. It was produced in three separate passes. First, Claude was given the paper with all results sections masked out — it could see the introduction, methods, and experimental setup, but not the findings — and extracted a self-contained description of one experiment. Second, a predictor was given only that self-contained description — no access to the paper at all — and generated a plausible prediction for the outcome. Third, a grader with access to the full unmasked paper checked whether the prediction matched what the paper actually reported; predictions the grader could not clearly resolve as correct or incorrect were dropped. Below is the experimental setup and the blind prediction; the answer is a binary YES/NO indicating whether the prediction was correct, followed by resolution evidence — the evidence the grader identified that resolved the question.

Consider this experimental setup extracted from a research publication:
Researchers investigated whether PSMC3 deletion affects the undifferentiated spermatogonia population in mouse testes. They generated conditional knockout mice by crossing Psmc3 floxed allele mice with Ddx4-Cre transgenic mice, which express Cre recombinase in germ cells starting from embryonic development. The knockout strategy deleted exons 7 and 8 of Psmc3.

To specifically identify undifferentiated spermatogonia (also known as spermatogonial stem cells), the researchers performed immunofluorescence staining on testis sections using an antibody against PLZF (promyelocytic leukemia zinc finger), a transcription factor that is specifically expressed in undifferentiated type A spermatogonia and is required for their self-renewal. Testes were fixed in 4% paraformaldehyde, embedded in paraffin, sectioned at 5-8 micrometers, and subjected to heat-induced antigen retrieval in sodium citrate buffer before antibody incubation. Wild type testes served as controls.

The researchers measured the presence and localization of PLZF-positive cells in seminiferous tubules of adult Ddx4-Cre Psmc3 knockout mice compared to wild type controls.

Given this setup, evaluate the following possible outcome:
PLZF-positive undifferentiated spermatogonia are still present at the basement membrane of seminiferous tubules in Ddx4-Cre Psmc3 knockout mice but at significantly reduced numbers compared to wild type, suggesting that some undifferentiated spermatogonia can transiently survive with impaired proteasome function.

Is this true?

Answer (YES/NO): NO